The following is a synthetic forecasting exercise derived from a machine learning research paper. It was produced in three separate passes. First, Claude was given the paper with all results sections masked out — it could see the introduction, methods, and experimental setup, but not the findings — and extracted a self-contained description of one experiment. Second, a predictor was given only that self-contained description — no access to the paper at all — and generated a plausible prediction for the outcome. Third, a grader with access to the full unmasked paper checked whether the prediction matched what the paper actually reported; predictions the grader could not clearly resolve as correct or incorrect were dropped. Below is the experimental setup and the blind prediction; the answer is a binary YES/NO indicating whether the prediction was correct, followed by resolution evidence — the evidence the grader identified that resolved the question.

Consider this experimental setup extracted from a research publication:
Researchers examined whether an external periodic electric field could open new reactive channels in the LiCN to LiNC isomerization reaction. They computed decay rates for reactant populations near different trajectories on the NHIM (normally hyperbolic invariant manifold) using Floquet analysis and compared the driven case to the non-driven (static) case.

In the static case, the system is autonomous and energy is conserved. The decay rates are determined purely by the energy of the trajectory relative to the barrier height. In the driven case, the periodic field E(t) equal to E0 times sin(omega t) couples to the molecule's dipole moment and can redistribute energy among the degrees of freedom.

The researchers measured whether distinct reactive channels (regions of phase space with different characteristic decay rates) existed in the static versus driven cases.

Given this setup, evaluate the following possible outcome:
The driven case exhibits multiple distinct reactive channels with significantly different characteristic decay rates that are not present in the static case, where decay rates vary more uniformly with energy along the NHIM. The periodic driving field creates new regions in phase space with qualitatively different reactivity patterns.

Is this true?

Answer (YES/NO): YES